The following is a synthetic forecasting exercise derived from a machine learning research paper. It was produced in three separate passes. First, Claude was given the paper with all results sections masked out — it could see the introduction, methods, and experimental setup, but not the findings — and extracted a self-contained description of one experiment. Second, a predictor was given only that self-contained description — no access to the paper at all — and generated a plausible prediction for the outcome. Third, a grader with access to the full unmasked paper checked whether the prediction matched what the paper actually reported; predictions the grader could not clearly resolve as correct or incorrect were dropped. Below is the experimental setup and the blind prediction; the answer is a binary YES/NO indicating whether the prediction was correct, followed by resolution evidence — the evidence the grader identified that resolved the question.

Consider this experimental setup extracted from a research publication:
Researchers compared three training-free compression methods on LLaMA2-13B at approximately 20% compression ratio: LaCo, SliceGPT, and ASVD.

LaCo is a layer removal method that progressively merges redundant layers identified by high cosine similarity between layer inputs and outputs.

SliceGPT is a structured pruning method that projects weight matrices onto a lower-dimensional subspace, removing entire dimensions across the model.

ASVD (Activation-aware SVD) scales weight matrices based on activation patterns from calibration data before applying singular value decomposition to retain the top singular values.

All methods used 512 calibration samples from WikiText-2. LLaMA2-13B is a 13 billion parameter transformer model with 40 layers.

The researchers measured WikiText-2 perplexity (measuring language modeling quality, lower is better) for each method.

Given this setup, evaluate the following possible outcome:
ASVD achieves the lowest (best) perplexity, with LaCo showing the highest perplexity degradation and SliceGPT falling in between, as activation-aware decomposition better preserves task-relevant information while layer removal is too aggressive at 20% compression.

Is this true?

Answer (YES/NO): NO